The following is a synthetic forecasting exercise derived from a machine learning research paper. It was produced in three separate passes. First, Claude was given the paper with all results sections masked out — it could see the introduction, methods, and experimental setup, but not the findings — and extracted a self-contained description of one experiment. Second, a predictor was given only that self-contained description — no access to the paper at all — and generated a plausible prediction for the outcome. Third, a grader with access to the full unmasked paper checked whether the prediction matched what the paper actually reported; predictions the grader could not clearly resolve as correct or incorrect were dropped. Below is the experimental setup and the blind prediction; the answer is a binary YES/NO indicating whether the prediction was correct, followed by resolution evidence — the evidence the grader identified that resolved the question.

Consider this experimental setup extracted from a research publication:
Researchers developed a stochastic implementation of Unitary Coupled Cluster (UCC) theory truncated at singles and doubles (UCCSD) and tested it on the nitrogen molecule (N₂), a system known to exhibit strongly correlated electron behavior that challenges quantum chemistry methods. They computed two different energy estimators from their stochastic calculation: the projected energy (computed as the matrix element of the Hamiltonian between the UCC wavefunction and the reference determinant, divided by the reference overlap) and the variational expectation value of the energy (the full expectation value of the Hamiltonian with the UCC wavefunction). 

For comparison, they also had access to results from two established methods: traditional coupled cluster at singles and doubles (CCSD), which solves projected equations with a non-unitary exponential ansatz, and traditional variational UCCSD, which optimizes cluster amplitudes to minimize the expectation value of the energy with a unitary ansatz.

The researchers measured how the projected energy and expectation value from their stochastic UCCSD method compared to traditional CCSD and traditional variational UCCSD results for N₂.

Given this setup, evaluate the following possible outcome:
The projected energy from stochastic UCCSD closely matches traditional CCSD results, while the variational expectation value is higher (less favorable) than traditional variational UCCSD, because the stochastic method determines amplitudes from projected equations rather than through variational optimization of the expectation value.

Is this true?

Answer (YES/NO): NO